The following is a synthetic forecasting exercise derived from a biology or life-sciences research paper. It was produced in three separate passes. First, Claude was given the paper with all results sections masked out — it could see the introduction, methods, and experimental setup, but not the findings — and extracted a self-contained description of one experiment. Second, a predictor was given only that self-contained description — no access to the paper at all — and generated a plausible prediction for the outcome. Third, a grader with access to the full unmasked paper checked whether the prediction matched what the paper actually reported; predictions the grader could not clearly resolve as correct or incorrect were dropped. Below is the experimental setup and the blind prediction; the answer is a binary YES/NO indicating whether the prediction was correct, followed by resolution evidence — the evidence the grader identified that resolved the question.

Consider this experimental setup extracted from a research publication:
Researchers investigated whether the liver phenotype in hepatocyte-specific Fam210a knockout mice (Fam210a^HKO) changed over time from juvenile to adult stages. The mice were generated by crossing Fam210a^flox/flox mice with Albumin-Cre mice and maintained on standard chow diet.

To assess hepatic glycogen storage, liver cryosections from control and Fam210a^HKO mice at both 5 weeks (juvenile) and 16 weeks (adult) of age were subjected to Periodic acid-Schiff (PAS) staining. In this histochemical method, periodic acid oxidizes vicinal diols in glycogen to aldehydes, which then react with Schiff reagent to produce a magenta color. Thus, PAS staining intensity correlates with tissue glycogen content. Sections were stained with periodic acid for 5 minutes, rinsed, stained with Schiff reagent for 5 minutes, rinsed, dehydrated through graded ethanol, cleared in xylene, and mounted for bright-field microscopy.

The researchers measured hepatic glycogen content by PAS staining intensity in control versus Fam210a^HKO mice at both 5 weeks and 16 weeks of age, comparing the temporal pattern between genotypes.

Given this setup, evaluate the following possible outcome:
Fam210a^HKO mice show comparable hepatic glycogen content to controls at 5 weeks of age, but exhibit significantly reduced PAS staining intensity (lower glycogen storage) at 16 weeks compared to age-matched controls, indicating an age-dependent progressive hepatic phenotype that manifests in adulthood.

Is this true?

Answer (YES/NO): NO